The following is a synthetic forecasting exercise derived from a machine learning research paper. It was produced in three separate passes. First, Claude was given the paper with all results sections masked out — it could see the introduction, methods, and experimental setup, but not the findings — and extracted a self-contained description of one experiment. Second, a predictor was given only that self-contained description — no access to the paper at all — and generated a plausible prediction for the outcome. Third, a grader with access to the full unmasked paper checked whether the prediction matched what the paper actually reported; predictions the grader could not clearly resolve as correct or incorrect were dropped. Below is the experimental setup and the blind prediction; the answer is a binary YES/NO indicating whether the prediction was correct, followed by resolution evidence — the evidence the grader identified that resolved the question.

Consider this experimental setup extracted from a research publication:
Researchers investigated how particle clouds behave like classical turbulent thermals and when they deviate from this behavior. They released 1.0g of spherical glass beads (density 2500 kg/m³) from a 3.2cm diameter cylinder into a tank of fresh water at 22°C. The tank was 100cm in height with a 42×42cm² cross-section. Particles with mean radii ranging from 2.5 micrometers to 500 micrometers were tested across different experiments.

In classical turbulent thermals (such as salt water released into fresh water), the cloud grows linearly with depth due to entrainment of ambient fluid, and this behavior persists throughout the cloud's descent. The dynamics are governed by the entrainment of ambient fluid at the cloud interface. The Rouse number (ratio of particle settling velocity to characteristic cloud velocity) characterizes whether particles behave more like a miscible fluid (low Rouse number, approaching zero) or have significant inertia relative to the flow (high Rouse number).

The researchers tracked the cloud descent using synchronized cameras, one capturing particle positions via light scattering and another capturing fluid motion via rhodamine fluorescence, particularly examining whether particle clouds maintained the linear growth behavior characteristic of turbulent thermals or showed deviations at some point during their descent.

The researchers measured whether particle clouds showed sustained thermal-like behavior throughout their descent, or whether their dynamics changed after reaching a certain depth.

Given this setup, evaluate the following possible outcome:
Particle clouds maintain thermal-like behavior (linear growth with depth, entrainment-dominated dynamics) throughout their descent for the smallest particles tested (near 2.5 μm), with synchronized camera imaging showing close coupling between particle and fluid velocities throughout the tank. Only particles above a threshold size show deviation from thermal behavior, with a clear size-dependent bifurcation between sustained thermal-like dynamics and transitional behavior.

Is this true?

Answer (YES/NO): NO